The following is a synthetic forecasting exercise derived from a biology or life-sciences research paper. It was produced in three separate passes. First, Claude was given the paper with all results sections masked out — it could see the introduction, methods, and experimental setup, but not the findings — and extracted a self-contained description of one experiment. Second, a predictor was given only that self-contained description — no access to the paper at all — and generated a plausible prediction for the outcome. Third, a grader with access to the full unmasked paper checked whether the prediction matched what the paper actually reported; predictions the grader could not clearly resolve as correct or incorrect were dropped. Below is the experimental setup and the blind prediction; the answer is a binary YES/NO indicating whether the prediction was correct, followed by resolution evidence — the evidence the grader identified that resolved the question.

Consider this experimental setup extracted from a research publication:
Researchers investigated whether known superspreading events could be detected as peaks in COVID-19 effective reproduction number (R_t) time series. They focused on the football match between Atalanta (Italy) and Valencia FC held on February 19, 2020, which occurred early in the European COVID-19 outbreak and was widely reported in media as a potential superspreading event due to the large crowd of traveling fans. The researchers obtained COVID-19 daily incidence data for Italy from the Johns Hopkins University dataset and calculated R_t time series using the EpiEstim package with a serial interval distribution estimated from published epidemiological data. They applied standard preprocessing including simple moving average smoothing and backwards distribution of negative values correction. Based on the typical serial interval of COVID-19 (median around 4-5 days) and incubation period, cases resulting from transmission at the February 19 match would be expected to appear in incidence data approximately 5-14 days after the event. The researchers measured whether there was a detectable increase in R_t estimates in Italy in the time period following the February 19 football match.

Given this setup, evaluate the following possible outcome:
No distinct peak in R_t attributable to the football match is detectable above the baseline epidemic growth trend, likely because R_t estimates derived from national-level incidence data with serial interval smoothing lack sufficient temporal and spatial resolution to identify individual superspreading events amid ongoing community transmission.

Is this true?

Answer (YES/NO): YES